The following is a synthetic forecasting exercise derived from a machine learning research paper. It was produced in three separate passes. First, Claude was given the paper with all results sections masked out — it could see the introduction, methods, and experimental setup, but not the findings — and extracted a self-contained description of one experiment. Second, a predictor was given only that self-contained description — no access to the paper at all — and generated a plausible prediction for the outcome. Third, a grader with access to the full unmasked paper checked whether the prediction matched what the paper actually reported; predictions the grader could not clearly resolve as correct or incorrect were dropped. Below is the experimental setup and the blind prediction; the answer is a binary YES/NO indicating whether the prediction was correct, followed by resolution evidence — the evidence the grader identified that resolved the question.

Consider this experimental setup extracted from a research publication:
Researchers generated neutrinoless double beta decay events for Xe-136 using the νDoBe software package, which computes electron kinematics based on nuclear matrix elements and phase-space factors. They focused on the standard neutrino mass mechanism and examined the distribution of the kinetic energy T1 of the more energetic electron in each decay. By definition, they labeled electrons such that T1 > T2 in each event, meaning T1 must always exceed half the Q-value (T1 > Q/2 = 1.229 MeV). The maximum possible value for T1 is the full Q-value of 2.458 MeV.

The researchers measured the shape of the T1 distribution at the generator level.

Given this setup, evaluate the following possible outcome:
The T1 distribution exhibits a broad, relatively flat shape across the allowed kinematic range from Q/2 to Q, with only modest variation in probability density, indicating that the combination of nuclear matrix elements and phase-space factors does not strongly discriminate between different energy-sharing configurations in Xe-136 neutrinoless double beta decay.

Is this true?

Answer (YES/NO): NO